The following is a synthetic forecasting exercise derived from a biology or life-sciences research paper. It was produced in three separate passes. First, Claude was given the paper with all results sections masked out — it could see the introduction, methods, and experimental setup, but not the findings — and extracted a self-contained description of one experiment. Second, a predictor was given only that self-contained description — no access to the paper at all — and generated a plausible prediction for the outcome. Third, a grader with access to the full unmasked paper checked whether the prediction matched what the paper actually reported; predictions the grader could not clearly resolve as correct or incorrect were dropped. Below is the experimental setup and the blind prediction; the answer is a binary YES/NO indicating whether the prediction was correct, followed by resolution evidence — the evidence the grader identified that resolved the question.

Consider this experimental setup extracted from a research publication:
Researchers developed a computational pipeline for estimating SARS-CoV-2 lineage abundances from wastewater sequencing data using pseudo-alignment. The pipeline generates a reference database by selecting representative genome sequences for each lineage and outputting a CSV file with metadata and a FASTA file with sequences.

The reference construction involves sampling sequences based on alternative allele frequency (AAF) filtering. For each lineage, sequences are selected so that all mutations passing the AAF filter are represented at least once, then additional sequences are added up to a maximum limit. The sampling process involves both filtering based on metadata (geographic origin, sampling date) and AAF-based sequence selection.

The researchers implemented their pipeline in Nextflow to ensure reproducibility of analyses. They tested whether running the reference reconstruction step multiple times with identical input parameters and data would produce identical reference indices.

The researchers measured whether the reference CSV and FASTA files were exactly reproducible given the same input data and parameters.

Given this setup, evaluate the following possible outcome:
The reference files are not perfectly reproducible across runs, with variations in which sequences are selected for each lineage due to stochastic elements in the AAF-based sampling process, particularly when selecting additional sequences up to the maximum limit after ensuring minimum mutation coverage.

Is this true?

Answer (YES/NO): YES